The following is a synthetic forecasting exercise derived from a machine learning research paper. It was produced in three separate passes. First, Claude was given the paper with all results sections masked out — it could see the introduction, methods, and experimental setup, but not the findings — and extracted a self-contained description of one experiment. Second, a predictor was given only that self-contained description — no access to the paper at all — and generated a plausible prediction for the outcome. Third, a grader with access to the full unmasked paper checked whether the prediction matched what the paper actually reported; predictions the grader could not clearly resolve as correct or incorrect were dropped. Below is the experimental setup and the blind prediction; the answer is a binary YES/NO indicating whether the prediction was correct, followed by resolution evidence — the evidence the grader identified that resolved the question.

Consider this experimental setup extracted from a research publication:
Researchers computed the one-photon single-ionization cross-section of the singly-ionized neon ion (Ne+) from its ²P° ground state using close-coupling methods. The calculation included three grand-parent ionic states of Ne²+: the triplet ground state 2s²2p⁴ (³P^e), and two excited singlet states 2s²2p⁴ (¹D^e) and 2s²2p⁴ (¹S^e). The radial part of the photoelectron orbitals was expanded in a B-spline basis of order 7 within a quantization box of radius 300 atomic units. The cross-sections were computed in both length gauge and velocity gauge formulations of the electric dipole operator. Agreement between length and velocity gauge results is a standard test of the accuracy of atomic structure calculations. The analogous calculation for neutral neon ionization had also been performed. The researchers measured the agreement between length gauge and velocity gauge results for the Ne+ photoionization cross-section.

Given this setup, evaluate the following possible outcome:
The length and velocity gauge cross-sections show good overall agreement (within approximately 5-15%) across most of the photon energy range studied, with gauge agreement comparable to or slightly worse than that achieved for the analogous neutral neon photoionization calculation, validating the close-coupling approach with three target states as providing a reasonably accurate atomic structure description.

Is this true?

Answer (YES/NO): NO